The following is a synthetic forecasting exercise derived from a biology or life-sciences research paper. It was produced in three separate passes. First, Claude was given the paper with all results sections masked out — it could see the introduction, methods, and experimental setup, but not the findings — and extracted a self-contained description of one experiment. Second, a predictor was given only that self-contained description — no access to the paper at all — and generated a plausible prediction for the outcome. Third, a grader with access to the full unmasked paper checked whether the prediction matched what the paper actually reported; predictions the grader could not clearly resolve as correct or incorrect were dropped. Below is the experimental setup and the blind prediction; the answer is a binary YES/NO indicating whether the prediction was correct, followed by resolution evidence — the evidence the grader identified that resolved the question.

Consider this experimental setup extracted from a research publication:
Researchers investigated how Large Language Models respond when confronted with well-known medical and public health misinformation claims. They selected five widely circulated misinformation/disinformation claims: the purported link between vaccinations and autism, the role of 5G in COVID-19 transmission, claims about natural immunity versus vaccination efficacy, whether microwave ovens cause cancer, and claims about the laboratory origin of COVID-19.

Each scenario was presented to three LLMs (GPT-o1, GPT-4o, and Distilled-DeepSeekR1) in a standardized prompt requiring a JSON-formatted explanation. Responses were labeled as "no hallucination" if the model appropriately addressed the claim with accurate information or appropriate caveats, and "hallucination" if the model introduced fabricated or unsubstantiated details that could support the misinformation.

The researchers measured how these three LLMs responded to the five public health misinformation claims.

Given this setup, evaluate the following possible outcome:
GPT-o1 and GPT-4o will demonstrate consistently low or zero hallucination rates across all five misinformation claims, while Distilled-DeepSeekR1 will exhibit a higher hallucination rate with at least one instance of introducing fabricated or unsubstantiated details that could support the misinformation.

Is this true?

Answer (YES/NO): NO